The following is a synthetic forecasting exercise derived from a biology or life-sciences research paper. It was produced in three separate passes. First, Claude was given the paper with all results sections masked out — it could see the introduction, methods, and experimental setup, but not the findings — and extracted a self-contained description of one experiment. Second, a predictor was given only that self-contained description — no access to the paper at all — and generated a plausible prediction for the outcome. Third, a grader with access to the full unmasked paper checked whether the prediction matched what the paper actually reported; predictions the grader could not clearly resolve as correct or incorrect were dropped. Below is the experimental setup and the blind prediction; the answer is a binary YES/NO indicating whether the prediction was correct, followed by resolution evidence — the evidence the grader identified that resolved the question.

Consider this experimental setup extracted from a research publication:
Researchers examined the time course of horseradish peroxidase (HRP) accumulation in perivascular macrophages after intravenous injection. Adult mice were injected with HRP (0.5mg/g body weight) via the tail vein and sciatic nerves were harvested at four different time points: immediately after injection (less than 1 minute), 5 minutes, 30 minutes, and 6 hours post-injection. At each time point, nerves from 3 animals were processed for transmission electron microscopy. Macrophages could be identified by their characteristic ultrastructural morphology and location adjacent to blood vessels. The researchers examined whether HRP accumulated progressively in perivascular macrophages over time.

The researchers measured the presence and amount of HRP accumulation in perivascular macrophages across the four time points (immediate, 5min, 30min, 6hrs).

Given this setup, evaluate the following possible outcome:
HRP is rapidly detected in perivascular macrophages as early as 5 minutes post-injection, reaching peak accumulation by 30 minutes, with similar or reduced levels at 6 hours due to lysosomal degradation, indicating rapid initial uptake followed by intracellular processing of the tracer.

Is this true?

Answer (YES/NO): NO